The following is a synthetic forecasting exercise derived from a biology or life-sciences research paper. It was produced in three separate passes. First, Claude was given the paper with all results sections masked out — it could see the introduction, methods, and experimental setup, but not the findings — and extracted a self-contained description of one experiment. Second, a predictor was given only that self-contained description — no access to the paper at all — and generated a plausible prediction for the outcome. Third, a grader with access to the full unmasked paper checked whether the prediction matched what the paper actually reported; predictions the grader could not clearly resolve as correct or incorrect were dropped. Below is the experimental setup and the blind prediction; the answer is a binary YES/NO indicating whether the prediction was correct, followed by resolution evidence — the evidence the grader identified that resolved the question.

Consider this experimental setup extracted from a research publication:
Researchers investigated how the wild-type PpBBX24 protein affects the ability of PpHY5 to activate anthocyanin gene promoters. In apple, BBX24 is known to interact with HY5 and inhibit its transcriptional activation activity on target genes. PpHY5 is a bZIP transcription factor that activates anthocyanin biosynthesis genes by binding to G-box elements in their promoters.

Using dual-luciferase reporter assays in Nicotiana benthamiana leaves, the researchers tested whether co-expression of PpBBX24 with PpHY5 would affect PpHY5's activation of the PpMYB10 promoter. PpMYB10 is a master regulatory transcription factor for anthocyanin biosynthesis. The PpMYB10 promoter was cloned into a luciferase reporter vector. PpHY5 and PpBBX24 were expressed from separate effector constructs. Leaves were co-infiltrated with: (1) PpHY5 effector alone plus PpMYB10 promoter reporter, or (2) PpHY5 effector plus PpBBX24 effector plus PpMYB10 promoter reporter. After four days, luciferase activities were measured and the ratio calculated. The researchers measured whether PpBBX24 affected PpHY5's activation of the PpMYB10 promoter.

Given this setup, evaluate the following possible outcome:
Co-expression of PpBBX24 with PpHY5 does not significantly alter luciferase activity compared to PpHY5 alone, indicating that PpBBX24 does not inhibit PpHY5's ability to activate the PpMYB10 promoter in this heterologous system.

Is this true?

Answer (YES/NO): NO